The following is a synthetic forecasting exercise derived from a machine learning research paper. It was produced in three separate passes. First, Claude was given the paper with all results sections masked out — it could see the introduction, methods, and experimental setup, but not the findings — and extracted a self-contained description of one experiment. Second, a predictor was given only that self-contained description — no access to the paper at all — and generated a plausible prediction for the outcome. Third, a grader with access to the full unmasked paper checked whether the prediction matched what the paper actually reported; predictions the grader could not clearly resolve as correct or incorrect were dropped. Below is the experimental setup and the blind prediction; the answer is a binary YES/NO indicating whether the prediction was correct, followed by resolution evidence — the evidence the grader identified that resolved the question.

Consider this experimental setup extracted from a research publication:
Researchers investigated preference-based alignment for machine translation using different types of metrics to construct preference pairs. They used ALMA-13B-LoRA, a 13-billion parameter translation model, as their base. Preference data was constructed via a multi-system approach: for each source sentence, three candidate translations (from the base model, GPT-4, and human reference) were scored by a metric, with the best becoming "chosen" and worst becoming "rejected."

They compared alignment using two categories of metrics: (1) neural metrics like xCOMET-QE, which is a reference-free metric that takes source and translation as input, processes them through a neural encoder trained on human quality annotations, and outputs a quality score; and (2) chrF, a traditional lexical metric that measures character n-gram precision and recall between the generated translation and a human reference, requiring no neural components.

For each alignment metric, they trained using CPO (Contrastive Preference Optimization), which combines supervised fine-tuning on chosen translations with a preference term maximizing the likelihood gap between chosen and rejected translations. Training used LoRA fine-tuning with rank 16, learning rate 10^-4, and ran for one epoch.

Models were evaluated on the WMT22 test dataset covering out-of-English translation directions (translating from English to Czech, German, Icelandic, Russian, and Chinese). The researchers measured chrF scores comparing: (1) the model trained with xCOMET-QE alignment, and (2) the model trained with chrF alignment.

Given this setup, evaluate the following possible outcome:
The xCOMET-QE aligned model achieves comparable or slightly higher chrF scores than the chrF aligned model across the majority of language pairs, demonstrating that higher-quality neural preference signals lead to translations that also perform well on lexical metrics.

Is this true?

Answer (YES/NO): NO